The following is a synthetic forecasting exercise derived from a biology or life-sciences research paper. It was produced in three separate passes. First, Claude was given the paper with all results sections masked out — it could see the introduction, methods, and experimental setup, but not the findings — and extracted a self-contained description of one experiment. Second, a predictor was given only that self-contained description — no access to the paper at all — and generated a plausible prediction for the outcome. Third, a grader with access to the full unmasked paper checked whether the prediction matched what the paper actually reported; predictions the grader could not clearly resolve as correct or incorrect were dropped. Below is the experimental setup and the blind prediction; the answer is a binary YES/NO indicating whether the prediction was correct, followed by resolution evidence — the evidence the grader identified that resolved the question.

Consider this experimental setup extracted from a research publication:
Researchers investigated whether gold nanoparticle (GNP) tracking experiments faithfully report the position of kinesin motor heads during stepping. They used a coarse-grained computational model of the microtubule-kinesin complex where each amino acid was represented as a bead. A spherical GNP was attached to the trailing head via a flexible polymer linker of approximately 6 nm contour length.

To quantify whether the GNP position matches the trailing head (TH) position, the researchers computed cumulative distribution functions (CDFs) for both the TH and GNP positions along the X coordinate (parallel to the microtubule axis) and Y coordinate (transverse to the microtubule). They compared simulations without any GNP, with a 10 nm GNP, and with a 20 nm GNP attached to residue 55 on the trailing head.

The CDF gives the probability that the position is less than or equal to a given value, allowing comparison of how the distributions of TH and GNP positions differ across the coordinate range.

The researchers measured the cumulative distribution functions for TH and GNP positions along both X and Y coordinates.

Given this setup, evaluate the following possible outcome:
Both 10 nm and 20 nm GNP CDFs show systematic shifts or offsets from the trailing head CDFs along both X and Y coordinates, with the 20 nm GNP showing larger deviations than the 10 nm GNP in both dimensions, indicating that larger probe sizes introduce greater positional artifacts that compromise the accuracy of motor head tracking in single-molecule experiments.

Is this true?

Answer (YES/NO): NO